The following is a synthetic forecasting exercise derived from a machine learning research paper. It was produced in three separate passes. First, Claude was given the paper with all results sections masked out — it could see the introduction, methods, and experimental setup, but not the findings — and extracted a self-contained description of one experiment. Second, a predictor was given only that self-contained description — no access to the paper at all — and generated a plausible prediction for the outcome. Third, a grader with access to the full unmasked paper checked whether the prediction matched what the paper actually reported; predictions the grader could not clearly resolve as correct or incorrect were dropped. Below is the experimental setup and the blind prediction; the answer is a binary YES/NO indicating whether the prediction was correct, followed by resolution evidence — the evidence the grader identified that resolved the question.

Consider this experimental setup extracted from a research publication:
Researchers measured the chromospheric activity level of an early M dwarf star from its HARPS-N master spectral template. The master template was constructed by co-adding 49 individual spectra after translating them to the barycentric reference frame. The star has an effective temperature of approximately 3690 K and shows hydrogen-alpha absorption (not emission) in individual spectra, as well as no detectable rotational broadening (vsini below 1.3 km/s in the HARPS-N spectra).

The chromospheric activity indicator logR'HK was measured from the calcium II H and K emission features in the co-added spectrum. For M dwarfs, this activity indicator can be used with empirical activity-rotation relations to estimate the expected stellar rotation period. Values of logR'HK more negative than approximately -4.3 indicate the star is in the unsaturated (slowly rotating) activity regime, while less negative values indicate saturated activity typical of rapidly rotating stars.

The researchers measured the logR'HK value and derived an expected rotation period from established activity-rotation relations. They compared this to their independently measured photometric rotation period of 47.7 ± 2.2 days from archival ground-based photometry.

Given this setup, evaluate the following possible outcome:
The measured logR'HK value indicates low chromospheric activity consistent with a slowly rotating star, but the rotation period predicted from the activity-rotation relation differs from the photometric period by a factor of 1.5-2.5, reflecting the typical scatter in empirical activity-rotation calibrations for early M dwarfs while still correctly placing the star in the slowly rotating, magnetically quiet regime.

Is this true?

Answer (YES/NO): NO